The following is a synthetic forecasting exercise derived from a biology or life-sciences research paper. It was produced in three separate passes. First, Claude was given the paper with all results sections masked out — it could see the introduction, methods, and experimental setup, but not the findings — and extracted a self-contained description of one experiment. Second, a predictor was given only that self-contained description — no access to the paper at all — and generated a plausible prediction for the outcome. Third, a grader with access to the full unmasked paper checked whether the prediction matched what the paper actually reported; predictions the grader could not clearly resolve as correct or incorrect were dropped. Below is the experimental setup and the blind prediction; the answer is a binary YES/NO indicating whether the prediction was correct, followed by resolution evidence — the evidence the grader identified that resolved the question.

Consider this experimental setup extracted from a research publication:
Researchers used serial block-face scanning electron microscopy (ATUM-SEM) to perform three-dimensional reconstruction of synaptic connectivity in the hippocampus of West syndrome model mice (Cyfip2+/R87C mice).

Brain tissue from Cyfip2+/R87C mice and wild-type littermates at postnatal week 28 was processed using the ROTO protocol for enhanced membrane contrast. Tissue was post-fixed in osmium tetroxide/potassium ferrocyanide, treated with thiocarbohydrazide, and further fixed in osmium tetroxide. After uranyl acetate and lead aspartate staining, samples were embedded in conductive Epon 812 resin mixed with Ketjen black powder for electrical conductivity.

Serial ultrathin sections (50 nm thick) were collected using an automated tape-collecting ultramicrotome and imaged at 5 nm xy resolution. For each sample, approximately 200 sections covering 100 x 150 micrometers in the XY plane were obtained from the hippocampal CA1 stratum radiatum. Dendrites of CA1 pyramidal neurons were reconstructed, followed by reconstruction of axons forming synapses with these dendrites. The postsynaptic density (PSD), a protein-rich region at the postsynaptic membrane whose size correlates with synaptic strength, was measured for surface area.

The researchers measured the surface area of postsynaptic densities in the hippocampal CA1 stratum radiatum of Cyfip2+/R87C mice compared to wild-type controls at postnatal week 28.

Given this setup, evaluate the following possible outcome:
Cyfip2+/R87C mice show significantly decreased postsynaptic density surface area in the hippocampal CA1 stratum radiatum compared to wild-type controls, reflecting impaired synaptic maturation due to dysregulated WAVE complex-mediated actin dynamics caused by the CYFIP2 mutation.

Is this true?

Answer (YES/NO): NO